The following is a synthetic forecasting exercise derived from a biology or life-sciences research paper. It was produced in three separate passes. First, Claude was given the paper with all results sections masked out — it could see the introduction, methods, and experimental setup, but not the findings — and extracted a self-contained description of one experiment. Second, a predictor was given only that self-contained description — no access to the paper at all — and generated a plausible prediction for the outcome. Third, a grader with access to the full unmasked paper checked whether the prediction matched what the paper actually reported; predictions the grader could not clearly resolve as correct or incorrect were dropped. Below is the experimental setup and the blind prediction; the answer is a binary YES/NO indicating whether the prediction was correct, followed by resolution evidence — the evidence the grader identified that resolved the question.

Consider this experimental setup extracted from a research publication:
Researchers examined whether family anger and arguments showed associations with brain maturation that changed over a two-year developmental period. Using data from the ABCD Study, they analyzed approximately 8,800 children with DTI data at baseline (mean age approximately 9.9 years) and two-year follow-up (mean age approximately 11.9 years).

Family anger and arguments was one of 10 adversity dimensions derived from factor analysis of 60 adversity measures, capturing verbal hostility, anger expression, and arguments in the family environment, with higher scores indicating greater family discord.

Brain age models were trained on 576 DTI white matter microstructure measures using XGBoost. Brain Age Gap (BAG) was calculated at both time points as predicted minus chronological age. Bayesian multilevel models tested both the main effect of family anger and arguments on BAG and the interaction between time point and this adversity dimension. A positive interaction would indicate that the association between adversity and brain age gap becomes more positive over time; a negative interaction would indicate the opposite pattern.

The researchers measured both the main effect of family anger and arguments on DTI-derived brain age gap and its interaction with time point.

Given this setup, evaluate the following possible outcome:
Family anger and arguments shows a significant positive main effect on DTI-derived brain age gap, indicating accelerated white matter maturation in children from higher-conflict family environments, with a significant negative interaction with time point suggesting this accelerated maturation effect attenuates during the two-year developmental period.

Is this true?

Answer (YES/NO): NO